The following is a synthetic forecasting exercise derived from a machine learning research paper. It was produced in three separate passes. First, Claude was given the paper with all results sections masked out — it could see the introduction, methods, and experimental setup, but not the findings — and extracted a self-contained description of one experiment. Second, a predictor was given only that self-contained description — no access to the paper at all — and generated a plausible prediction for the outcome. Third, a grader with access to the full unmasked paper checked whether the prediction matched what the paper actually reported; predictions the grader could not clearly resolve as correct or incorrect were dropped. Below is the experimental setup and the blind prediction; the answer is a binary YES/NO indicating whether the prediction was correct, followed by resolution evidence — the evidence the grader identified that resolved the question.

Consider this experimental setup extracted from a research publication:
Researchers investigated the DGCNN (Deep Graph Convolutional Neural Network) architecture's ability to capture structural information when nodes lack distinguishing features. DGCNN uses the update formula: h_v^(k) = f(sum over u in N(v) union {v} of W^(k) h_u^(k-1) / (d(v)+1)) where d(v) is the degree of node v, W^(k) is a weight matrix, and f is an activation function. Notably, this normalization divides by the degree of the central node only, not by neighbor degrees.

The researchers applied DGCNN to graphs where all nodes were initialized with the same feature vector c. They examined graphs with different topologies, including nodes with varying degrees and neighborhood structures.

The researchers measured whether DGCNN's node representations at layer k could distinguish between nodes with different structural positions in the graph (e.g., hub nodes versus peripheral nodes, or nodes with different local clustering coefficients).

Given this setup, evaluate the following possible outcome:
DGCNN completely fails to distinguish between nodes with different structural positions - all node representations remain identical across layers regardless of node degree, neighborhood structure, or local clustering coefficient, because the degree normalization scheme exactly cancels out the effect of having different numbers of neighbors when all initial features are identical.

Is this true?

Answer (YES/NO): YES